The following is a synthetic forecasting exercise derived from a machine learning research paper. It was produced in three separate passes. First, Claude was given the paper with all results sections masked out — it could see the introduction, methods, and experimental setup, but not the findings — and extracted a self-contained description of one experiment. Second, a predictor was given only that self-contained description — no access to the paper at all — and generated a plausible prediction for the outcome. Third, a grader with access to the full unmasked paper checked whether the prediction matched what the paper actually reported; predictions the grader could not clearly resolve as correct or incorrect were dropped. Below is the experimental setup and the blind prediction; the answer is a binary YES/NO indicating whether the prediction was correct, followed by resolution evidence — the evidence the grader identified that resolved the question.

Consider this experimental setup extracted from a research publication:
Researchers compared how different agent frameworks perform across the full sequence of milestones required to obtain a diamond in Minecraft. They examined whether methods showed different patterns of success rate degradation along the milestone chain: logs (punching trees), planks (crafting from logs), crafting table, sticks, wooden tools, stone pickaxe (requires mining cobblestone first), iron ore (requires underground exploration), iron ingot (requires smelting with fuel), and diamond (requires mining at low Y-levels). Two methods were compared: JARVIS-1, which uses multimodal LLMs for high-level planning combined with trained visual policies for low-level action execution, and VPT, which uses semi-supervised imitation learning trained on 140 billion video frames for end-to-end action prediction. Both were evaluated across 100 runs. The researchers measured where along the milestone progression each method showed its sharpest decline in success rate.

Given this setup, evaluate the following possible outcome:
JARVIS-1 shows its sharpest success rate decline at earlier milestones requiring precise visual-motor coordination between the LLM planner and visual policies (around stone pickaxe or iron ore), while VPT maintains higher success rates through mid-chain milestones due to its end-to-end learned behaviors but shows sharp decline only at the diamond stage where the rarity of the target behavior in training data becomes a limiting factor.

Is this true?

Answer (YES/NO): NO